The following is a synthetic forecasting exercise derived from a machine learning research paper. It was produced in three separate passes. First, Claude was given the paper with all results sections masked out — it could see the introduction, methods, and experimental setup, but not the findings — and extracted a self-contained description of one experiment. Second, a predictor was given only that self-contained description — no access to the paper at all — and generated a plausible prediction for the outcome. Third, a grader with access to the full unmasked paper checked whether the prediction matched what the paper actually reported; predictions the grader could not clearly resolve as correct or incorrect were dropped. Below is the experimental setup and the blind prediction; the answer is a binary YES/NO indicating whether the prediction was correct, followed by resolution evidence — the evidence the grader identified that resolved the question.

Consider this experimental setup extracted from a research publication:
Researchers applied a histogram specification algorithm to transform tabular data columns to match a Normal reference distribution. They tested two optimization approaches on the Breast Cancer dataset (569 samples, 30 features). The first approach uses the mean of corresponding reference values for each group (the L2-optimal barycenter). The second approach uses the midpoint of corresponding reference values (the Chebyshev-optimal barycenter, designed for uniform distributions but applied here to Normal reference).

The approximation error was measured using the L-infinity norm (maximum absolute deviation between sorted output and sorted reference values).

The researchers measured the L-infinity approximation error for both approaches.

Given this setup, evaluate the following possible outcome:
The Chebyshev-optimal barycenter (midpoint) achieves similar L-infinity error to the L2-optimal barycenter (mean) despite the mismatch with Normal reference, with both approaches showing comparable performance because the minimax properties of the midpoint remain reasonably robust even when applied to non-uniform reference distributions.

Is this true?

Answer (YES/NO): NO